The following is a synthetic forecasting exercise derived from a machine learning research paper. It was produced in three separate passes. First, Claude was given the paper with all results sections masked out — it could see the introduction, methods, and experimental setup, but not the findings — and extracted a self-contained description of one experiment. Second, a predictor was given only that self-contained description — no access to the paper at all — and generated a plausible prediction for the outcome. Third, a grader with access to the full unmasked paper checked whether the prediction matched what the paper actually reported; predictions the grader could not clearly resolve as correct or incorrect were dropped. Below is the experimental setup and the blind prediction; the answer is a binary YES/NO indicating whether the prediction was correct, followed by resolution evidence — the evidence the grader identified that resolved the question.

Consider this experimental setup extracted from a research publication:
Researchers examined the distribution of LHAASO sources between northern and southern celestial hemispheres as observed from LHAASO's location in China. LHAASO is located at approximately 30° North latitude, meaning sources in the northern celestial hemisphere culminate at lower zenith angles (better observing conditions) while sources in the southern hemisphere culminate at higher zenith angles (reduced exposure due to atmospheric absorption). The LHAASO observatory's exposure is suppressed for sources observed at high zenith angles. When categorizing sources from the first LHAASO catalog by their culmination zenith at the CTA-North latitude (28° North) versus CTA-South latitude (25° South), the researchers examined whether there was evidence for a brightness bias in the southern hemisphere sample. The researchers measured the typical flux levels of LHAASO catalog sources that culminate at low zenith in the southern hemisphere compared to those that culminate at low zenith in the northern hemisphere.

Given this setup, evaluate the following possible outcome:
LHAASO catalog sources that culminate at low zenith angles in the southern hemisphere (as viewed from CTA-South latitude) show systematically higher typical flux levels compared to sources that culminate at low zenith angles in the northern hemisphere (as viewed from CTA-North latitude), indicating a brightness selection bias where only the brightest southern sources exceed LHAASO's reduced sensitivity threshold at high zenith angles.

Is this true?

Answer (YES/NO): YES